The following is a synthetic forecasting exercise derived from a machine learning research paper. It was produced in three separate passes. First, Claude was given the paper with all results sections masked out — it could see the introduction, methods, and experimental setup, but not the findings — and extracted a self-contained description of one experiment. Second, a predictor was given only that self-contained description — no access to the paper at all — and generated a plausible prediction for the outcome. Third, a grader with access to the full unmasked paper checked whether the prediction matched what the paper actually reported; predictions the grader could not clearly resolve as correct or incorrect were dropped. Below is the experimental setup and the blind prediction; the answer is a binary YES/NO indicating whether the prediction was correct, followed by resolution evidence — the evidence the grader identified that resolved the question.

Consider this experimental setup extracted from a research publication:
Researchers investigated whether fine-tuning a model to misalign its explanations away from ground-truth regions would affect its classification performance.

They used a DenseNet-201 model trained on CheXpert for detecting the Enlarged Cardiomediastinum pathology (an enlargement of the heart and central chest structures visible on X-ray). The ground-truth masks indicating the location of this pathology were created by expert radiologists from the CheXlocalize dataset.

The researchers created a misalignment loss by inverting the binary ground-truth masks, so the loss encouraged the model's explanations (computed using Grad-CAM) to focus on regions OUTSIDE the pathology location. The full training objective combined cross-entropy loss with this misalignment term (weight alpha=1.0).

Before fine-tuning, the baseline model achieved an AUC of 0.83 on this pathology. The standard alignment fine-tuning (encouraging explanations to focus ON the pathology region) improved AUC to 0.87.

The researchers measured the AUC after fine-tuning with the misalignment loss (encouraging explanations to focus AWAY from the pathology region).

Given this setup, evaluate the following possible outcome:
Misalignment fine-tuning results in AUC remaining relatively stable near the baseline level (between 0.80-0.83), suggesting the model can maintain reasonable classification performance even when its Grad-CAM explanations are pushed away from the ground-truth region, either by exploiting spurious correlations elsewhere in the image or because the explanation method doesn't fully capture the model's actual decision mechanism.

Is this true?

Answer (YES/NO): NO